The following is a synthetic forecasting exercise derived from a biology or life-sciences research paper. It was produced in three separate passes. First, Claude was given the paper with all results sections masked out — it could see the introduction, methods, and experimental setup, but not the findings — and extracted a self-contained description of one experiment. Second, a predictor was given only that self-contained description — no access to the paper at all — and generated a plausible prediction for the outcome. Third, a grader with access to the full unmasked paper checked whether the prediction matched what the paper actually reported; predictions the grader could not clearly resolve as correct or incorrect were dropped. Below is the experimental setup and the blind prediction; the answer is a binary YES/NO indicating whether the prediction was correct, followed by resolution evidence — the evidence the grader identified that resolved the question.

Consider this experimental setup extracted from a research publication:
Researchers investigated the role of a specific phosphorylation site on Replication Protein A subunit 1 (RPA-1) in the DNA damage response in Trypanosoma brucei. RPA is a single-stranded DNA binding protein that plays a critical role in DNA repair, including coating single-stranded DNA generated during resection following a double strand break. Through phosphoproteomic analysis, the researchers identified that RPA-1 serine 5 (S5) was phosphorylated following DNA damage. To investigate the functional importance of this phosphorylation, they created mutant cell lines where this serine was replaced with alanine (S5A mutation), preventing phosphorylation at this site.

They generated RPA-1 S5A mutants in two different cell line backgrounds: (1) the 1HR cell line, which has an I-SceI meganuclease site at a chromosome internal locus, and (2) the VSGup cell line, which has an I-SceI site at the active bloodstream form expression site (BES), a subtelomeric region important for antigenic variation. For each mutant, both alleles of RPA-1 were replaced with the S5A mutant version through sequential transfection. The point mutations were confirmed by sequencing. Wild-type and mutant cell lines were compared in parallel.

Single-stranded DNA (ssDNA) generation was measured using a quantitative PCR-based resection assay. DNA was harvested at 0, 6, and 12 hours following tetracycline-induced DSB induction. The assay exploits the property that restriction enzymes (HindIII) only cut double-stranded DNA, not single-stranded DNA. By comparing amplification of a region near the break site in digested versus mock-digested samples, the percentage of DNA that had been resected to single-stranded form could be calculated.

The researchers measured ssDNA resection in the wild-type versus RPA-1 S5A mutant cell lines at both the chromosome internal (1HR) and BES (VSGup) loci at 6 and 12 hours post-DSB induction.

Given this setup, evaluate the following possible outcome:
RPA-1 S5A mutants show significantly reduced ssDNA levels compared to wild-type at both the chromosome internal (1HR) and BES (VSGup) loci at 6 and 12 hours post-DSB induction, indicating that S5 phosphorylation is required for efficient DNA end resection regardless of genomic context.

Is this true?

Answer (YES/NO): NO